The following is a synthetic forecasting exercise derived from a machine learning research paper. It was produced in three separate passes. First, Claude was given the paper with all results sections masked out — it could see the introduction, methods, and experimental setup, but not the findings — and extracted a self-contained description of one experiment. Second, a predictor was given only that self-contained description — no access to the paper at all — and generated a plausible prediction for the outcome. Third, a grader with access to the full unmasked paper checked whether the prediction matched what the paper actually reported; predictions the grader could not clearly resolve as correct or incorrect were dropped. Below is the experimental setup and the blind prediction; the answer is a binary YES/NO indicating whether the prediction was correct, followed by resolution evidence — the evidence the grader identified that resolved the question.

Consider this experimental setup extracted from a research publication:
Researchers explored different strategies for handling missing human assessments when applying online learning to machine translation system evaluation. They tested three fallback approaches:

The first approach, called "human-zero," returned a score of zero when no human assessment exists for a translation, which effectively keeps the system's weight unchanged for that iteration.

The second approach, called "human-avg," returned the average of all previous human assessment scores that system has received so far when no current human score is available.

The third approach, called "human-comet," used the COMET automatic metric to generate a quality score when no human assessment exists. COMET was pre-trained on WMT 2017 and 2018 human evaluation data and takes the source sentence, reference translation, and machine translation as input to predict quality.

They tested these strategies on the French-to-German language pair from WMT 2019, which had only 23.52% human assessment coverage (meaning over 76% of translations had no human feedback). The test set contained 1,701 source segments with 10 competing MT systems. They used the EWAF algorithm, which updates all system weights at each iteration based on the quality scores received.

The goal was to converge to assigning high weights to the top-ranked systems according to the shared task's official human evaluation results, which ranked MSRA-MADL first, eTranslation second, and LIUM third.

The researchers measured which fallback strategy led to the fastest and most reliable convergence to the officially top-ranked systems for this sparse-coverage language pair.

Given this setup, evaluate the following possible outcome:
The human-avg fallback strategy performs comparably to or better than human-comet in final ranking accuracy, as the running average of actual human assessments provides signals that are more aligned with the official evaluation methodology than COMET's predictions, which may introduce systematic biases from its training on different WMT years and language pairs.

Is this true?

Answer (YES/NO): NO